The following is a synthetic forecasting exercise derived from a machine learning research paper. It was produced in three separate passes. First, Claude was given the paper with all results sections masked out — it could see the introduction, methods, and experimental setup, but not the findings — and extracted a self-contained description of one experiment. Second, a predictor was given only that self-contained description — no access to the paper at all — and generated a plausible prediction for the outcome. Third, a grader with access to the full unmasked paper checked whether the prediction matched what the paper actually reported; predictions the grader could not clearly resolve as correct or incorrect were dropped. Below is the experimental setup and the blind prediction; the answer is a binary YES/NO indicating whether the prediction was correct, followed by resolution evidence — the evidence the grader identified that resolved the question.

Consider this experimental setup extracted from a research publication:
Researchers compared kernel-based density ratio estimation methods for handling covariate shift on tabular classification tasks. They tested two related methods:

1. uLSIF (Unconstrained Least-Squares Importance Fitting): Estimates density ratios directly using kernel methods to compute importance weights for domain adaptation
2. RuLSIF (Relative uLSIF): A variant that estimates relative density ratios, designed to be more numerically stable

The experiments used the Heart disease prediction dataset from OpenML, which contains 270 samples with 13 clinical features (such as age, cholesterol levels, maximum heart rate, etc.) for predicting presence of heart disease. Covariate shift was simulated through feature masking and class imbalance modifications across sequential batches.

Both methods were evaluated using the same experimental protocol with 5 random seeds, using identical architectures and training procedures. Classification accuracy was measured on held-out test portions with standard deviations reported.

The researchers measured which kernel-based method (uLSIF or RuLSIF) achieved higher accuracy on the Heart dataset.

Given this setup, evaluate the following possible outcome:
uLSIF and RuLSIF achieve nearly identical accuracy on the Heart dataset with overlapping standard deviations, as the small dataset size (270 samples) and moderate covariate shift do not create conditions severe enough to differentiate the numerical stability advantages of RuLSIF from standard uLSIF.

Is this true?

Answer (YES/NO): YES